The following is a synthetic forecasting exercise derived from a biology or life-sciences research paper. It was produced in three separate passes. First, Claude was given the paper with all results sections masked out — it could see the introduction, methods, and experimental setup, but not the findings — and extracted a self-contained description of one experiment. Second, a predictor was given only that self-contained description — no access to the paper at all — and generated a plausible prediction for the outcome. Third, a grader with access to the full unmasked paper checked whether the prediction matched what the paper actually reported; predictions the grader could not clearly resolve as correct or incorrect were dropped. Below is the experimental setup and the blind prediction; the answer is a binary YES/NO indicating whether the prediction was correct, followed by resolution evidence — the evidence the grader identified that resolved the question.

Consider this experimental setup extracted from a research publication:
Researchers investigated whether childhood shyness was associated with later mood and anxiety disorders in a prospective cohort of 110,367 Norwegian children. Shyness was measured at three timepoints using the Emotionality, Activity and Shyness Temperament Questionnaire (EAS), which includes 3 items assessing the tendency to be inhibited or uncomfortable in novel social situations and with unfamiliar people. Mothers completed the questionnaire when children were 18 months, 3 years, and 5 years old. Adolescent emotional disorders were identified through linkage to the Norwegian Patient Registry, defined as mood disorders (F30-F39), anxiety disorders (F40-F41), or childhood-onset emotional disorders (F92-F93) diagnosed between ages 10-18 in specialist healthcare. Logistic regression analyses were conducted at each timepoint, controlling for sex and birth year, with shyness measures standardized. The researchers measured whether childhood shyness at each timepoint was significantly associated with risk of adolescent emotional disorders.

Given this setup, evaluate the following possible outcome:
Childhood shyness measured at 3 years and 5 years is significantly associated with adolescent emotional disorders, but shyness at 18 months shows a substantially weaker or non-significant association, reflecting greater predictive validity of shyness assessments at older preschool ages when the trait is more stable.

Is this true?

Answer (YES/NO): NO